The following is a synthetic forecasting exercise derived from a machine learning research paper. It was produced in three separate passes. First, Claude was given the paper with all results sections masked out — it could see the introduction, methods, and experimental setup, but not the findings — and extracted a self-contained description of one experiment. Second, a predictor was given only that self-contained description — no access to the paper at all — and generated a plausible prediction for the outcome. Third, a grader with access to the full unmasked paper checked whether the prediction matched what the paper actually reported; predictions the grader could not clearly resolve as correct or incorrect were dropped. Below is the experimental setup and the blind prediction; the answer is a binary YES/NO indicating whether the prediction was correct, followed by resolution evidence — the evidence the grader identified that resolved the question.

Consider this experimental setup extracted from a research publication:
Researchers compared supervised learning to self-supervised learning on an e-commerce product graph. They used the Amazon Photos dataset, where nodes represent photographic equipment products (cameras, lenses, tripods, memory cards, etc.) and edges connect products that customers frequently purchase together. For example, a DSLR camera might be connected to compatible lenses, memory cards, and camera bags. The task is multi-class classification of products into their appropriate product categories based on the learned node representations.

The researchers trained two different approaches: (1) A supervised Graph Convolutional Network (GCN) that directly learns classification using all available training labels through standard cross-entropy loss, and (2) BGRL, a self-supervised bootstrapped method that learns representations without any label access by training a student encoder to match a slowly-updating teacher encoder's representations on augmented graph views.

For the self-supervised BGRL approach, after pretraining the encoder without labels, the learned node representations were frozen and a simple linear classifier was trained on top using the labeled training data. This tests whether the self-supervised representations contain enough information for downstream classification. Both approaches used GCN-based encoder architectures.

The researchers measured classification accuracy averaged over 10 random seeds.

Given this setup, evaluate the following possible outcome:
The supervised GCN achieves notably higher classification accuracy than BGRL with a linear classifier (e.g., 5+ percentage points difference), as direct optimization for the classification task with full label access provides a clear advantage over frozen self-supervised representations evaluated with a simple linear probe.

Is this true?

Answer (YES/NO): NO